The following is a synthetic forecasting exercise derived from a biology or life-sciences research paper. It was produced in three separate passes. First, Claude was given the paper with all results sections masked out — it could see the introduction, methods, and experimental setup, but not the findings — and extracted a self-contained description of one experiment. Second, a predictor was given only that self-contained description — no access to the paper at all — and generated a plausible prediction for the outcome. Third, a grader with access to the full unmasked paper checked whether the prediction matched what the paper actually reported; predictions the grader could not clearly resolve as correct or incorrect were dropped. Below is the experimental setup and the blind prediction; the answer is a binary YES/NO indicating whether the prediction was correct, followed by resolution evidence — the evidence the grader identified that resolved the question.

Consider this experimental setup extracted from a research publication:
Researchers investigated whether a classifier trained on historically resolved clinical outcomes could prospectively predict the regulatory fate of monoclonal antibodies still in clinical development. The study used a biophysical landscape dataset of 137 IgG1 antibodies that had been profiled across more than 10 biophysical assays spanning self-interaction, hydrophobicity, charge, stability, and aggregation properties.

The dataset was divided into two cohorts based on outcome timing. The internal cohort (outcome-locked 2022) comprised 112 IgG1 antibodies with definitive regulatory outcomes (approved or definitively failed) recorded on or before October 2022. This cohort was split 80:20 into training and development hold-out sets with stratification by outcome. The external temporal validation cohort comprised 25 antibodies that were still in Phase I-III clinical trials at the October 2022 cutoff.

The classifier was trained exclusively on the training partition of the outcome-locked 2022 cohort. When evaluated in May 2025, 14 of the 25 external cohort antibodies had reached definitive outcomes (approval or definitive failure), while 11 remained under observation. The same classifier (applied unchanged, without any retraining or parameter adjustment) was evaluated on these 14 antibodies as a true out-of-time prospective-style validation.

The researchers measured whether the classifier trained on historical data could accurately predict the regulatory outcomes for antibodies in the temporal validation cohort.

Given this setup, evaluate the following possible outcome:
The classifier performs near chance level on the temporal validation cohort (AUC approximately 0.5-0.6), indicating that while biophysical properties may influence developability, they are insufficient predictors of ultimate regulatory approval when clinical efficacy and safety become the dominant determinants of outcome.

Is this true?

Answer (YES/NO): NO